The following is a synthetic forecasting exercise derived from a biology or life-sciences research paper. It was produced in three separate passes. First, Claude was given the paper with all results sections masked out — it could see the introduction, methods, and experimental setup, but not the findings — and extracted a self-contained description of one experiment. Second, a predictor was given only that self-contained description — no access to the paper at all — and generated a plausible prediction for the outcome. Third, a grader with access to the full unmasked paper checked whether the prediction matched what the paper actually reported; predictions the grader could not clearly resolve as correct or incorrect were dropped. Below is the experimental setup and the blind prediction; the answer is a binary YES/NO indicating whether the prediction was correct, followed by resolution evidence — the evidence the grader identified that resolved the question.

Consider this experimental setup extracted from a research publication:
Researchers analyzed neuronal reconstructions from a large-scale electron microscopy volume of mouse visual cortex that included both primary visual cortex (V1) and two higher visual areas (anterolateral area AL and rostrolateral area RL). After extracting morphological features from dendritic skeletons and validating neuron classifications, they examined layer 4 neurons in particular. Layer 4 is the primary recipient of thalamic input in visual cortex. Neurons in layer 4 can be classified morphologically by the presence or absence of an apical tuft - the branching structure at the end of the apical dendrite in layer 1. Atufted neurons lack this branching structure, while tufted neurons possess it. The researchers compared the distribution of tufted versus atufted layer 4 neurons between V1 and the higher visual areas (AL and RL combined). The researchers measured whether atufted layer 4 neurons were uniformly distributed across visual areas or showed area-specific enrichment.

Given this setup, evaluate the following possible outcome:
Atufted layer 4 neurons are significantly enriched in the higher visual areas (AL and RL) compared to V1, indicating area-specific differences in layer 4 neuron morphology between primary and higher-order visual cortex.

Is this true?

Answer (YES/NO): NO